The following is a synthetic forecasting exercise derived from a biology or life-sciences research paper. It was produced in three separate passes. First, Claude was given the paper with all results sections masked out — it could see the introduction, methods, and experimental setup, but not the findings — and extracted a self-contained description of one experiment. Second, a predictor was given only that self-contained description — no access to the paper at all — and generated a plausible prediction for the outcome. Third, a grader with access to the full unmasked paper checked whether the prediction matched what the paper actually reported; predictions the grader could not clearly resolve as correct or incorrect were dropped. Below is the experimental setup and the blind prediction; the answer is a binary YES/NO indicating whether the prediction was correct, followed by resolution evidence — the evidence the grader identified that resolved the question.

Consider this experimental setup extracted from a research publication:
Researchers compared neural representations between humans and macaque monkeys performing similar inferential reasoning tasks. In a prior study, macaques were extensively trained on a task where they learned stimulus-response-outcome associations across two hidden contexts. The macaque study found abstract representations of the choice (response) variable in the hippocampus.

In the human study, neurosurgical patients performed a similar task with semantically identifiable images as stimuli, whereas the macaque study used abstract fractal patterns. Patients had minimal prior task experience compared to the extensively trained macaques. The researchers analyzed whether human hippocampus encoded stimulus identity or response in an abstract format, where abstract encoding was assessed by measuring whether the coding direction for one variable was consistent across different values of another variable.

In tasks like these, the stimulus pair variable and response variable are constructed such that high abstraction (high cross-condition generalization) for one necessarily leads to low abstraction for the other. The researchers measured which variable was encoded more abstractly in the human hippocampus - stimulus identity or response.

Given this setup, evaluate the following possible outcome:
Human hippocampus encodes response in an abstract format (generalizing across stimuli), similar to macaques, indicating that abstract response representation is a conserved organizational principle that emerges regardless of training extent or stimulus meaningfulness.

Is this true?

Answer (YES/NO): NO